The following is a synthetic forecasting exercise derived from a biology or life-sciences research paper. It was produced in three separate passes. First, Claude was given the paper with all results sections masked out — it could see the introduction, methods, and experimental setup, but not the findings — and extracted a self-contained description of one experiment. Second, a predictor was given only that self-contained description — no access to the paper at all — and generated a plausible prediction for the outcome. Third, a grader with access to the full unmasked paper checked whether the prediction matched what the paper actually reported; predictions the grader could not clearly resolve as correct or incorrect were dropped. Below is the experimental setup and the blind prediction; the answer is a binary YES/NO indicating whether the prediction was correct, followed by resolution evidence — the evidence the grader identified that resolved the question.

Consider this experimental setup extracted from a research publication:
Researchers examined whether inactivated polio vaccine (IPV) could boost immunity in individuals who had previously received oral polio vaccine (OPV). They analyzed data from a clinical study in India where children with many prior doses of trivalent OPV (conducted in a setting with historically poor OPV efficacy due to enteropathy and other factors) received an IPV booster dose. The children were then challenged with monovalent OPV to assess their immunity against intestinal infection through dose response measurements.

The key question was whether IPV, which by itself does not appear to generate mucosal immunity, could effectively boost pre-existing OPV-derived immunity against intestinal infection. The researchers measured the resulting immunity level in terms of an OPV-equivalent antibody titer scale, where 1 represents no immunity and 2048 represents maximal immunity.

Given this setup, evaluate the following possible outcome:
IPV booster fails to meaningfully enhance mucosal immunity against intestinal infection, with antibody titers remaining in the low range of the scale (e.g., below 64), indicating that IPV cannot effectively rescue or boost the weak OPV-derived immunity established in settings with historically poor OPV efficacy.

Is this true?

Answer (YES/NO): NO